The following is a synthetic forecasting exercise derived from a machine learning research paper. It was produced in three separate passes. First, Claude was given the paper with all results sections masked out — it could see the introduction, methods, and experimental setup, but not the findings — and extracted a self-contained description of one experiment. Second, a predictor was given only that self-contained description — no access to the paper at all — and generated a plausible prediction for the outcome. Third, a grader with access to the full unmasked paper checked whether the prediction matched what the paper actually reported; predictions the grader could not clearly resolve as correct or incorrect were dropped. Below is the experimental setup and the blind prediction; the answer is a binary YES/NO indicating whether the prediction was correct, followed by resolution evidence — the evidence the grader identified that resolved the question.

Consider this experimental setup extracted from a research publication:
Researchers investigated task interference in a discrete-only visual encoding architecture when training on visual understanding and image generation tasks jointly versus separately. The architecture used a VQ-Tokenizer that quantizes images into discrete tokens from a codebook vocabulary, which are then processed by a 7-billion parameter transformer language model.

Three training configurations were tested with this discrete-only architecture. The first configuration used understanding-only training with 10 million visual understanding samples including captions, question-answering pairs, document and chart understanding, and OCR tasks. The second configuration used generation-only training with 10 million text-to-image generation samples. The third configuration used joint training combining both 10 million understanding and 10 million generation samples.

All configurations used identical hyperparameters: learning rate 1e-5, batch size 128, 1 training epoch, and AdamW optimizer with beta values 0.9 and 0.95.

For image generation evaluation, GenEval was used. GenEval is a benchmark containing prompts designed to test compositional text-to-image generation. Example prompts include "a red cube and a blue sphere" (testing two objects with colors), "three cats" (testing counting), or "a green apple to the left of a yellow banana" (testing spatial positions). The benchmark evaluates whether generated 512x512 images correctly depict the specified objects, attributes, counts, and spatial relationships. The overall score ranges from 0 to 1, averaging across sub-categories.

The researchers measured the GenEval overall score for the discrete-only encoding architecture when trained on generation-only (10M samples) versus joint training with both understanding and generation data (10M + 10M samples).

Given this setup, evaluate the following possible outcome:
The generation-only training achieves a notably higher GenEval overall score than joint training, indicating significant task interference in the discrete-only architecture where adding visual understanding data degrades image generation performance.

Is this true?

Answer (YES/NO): YES